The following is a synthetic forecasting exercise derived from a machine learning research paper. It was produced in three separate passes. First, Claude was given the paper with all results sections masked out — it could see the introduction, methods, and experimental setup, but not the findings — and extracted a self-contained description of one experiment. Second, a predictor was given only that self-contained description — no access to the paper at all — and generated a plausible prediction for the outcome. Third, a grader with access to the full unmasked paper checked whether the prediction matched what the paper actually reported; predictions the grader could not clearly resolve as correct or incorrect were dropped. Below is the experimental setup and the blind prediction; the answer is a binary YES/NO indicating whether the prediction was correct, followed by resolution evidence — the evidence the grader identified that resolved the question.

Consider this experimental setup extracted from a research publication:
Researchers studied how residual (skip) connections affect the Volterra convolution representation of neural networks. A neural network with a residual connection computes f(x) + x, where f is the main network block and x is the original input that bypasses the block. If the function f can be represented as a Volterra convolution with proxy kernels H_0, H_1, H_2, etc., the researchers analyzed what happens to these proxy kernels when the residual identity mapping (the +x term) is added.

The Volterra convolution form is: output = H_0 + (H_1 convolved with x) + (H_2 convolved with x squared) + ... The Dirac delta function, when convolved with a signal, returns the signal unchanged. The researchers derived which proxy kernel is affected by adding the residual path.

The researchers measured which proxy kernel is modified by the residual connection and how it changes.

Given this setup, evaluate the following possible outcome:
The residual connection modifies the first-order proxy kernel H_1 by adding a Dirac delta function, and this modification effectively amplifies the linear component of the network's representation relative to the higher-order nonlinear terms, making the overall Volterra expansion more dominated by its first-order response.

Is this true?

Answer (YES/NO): NO